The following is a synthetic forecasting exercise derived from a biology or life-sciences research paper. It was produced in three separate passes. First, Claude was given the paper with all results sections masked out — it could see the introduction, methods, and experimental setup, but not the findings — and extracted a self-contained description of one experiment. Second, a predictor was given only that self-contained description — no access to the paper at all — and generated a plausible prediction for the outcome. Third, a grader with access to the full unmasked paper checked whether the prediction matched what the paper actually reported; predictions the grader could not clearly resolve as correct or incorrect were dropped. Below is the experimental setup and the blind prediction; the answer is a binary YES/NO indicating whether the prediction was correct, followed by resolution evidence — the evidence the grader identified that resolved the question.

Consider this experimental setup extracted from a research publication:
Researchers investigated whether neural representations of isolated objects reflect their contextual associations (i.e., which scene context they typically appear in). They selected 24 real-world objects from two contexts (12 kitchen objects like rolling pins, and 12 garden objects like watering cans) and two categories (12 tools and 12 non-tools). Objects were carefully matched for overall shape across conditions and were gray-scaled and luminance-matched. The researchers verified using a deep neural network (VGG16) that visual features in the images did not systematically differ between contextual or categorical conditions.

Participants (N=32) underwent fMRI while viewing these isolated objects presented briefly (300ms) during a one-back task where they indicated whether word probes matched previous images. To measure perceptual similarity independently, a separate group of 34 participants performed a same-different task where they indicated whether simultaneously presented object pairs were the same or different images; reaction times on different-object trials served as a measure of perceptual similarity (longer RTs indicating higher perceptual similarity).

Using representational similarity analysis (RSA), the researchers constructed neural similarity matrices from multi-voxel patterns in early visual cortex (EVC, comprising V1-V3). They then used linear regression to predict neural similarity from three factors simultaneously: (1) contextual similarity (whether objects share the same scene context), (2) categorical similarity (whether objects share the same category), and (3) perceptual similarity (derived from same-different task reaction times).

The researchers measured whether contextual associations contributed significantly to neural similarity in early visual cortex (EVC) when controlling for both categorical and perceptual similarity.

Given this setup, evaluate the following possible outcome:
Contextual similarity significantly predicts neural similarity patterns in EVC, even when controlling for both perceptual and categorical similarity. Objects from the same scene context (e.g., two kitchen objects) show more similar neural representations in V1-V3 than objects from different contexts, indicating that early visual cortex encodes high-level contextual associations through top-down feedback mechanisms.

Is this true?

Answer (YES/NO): NO